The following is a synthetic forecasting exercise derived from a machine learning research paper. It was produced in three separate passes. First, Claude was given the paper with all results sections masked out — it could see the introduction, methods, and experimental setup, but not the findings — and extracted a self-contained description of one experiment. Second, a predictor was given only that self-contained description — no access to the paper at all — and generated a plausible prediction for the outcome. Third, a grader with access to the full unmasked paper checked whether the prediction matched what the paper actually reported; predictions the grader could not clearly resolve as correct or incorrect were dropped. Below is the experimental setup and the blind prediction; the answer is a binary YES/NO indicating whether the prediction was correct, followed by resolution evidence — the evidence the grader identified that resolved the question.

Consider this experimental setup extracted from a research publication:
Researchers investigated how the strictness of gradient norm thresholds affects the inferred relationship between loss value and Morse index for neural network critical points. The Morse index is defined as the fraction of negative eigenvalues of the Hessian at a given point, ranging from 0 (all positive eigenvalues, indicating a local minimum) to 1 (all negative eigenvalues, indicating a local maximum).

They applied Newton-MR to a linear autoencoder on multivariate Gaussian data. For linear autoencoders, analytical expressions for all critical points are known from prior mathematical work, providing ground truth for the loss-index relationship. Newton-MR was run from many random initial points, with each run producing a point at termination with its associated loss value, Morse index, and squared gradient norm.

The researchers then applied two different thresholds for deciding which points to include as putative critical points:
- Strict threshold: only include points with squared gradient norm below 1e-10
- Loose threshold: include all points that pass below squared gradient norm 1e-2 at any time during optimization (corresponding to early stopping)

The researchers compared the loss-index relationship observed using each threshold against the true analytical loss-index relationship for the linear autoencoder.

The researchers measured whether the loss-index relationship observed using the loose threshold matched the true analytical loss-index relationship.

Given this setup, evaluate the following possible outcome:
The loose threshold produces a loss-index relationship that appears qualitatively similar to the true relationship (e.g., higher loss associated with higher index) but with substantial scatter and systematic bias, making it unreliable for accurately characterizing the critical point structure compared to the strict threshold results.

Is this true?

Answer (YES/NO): NO